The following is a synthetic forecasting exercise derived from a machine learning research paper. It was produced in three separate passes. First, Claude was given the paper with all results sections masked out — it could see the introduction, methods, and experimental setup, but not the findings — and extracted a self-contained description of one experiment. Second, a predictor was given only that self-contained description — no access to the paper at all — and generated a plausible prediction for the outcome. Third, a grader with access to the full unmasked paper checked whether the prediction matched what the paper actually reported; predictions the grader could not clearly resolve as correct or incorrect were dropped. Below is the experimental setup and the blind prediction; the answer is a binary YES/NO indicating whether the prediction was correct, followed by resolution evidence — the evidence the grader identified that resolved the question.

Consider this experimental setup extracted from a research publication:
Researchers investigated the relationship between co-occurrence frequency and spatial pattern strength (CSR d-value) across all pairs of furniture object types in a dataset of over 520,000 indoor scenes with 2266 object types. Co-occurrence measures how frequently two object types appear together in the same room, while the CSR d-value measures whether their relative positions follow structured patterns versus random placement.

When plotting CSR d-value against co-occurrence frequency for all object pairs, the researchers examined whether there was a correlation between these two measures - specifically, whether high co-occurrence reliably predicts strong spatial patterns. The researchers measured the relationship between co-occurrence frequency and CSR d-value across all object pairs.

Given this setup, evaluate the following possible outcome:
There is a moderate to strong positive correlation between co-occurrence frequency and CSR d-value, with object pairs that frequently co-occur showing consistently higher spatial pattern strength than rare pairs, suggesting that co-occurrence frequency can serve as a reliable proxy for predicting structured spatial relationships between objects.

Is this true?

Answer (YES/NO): NO